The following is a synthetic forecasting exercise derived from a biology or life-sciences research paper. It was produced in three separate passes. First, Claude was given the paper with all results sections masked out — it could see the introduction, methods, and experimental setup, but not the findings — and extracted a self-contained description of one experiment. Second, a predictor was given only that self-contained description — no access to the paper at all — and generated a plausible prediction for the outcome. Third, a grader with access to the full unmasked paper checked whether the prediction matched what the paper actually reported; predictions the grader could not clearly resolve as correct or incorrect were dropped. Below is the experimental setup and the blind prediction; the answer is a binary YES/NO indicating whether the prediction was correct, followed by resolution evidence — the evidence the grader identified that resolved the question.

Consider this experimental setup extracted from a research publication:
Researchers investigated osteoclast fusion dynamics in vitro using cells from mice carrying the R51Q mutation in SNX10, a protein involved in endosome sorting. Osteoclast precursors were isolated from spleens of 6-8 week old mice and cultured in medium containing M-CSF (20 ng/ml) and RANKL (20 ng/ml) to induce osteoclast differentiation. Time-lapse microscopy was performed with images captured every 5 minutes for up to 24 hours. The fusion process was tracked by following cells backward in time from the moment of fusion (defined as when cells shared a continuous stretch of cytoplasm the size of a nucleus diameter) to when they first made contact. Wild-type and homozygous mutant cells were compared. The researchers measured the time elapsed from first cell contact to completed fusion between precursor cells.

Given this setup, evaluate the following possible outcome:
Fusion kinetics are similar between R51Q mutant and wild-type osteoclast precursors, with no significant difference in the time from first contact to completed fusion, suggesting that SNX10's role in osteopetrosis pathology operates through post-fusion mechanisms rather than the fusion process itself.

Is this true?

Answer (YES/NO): NO